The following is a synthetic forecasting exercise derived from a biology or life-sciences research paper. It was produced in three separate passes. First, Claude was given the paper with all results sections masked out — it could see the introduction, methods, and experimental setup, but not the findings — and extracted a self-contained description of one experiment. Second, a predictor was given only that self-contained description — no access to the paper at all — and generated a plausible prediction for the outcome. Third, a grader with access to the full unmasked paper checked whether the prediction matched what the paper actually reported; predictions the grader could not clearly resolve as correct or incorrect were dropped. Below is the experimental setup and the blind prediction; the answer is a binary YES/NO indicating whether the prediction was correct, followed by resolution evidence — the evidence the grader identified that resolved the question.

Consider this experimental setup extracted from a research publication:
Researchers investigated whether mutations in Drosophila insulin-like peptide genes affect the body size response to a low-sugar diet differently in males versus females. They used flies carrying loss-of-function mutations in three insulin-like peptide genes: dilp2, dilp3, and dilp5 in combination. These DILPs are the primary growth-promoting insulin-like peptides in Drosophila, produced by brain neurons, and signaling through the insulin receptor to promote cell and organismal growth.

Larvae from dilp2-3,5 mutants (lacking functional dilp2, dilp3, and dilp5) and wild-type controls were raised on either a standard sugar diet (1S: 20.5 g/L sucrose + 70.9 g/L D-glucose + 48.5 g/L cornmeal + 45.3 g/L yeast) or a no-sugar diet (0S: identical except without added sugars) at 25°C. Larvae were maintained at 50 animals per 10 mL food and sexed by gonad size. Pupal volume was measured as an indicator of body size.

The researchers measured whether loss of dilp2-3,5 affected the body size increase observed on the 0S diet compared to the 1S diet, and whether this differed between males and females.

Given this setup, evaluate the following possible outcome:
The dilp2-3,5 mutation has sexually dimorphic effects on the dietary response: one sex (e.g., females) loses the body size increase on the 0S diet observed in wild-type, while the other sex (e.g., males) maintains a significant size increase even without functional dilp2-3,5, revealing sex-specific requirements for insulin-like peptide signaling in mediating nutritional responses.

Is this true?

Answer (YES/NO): NO